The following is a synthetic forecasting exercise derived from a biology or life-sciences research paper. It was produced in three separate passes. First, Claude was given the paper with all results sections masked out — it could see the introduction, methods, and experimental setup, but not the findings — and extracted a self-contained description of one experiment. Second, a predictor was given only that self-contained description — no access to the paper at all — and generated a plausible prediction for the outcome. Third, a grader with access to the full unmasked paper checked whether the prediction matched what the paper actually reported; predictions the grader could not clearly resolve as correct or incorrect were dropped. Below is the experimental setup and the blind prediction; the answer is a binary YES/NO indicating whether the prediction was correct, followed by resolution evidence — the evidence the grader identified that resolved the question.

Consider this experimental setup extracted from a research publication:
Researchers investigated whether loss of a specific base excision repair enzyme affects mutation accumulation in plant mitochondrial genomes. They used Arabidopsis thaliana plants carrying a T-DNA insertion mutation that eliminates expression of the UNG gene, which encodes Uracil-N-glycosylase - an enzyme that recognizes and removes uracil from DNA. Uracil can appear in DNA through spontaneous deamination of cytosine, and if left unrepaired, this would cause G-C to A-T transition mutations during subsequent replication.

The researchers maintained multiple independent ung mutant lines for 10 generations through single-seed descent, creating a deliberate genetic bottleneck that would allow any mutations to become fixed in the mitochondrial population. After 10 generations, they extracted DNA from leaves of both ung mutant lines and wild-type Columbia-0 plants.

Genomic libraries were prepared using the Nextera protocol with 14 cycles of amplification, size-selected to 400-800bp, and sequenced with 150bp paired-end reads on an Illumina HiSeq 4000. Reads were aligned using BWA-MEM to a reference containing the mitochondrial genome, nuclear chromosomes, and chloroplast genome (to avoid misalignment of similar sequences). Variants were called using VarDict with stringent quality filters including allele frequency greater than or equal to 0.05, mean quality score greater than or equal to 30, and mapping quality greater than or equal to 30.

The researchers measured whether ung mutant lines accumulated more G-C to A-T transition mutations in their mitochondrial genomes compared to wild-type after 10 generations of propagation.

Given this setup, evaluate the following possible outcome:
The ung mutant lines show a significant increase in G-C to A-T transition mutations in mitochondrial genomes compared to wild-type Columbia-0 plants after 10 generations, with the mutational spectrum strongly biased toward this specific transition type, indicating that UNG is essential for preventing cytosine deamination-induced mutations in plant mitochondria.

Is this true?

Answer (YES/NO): NO